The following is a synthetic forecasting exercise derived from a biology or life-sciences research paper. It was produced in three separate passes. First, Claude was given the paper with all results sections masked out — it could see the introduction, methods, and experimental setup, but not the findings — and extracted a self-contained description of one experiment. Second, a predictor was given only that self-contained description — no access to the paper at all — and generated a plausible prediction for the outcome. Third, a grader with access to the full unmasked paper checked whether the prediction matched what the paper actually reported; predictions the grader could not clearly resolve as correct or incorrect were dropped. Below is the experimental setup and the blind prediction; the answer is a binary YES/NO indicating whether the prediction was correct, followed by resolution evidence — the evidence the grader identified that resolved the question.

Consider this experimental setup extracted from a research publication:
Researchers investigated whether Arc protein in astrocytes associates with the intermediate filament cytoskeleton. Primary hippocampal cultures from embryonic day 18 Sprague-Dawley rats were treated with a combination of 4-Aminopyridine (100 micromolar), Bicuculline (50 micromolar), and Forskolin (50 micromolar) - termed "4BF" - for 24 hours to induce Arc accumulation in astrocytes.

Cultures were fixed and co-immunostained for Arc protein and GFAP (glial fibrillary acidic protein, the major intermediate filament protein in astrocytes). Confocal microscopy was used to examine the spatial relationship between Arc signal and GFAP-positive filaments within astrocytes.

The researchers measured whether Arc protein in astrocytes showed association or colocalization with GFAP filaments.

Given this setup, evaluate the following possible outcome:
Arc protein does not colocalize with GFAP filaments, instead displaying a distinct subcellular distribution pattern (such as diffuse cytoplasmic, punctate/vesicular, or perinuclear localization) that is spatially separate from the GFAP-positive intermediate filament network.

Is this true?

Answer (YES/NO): NO